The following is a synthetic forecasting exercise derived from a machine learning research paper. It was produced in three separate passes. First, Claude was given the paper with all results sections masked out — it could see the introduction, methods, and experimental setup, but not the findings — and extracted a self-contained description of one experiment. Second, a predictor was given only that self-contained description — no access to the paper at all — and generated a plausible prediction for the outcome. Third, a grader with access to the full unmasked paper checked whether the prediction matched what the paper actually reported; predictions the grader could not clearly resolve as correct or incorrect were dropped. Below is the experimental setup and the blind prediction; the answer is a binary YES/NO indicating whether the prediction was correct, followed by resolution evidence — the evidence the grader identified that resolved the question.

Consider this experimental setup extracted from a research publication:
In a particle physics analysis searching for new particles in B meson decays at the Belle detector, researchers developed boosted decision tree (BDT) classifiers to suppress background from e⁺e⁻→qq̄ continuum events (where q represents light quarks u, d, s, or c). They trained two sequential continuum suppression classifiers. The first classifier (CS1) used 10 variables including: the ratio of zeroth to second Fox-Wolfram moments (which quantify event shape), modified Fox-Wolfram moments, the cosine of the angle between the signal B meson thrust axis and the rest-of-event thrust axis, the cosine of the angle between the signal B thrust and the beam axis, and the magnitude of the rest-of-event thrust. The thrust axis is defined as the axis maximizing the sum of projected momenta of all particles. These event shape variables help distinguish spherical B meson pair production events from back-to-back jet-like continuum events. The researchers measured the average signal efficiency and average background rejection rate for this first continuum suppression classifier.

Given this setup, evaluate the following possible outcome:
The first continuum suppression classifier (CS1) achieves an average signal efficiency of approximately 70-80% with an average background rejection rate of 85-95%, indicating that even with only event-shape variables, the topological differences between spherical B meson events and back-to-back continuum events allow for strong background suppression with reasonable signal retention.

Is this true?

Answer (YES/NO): NO